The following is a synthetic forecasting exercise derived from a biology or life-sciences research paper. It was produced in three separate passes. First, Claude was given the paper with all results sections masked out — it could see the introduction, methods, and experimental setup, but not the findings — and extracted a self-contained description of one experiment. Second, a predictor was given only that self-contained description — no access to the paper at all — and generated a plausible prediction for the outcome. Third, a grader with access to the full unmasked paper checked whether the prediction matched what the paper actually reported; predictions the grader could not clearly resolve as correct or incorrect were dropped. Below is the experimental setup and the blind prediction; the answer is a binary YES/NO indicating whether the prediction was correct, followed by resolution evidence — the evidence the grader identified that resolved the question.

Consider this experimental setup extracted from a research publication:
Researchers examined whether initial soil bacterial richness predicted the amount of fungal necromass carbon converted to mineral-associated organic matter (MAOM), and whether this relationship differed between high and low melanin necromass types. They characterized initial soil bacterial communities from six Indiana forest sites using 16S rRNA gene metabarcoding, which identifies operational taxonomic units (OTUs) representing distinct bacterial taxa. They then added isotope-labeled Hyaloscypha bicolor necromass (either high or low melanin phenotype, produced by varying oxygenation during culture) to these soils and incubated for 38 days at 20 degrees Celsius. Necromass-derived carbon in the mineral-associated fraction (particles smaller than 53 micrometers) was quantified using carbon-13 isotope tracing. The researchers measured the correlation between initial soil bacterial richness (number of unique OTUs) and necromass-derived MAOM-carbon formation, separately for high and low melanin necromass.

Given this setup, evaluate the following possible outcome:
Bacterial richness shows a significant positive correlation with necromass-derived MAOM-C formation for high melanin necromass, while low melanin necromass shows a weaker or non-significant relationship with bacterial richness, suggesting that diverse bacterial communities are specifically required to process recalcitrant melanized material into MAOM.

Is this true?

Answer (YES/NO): NO